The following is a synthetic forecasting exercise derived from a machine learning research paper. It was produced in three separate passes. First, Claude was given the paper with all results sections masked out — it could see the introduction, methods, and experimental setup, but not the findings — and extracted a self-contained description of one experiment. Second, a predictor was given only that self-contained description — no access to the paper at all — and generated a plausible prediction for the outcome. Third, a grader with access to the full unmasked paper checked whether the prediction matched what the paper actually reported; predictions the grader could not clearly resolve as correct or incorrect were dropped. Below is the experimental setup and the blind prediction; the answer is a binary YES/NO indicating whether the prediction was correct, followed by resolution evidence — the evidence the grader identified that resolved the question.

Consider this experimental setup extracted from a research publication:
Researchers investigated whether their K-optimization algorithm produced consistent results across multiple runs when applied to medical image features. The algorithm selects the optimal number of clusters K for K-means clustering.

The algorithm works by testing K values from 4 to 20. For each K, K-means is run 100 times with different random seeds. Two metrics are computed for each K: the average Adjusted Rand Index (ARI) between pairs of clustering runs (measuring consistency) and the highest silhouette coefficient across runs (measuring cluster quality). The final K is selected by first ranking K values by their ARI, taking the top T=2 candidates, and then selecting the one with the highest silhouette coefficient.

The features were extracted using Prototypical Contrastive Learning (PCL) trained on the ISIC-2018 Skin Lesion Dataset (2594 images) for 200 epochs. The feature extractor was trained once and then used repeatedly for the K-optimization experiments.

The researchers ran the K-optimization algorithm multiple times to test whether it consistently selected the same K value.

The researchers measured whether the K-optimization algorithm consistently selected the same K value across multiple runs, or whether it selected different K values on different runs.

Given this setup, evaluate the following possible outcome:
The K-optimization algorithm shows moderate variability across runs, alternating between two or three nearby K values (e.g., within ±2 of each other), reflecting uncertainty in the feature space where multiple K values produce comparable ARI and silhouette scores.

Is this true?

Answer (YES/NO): NO